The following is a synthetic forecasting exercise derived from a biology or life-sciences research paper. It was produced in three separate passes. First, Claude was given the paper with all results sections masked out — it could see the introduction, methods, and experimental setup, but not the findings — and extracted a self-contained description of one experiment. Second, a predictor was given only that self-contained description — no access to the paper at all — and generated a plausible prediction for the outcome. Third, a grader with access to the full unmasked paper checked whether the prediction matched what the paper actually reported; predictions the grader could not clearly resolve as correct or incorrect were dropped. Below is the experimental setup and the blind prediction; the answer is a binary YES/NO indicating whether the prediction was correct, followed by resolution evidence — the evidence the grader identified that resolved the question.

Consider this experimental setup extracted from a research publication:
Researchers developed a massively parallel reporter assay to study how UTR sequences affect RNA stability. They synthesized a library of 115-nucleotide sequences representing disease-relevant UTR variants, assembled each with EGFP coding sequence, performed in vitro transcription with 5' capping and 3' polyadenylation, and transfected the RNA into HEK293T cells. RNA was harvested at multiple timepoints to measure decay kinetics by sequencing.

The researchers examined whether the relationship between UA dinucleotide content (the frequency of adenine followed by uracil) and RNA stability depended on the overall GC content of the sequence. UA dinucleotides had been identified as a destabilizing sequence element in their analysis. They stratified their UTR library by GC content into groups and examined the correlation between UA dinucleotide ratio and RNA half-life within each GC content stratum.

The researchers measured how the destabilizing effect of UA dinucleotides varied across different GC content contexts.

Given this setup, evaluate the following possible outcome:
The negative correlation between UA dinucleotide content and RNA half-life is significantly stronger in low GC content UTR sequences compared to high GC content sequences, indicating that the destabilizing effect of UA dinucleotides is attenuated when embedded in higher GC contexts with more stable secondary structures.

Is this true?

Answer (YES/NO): YES